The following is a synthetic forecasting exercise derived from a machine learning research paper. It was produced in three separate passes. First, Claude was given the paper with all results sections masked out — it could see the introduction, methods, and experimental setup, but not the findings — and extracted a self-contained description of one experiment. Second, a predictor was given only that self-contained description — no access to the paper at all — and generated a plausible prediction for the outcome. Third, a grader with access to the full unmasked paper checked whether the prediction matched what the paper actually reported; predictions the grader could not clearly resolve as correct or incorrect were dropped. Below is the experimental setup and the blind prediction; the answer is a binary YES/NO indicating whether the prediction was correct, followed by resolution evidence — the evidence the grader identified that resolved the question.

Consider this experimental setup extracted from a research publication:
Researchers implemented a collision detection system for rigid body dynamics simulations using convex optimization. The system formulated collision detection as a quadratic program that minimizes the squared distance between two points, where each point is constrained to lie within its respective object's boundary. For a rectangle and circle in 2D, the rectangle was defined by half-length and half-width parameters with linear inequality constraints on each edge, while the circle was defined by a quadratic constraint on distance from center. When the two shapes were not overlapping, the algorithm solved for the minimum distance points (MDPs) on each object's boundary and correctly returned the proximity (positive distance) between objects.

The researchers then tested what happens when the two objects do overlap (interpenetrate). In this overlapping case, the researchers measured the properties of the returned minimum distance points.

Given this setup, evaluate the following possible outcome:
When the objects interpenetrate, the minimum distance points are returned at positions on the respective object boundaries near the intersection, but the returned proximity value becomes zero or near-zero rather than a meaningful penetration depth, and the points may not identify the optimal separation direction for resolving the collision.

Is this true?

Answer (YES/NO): NO